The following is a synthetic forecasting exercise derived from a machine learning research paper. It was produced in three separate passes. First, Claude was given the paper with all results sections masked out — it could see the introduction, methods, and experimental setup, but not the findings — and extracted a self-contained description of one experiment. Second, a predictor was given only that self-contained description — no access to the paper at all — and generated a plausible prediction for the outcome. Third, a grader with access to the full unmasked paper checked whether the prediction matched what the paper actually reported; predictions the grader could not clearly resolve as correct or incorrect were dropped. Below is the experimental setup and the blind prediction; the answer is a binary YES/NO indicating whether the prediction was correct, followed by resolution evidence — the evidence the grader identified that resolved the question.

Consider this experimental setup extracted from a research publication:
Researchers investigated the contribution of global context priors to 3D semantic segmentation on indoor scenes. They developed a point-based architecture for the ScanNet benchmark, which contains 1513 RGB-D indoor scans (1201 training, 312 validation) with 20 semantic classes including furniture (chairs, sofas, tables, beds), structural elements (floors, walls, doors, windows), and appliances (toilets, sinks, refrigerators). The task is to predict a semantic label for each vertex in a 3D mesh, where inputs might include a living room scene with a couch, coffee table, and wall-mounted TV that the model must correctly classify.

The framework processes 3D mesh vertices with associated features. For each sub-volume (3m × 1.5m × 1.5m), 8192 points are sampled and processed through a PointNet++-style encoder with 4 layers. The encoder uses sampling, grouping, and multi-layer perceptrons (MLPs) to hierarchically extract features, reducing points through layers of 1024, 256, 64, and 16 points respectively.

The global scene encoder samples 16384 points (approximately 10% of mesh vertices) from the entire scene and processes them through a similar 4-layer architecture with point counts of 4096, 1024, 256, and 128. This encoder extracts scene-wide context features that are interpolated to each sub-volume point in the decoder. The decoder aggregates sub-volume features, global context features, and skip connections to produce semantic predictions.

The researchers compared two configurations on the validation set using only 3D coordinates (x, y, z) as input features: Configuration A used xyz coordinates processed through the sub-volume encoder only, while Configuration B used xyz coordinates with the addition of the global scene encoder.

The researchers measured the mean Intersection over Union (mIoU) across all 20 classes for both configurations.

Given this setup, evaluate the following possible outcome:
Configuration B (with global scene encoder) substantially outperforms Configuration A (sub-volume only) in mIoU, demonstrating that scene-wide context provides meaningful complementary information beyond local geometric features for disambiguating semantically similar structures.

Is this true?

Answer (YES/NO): YES